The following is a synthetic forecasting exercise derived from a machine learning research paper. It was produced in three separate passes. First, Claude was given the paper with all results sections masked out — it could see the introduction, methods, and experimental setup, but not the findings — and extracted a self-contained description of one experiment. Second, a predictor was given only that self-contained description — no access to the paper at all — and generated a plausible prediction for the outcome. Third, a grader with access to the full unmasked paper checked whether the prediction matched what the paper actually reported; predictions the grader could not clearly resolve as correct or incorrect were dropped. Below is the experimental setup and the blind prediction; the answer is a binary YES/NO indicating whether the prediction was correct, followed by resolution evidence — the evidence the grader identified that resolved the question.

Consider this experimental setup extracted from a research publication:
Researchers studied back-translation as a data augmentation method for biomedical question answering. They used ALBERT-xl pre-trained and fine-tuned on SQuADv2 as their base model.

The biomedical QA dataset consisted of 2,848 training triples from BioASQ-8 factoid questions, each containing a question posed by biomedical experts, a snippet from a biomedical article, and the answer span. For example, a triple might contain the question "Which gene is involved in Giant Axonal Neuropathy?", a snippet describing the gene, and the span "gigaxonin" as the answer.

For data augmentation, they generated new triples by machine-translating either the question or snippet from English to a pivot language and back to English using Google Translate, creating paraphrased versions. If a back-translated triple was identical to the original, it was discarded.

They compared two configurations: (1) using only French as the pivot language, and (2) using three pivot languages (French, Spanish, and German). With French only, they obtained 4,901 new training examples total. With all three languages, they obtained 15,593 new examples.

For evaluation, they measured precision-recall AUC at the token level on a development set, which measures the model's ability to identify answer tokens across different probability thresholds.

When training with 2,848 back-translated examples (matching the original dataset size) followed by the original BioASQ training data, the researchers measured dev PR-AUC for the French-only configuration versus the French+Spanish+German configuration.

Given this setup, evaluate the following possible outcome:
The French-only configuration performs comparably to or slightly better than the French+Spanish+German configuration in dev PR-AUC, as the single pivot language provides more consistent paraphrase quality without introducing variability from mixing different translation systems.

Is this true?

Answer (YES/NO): NO